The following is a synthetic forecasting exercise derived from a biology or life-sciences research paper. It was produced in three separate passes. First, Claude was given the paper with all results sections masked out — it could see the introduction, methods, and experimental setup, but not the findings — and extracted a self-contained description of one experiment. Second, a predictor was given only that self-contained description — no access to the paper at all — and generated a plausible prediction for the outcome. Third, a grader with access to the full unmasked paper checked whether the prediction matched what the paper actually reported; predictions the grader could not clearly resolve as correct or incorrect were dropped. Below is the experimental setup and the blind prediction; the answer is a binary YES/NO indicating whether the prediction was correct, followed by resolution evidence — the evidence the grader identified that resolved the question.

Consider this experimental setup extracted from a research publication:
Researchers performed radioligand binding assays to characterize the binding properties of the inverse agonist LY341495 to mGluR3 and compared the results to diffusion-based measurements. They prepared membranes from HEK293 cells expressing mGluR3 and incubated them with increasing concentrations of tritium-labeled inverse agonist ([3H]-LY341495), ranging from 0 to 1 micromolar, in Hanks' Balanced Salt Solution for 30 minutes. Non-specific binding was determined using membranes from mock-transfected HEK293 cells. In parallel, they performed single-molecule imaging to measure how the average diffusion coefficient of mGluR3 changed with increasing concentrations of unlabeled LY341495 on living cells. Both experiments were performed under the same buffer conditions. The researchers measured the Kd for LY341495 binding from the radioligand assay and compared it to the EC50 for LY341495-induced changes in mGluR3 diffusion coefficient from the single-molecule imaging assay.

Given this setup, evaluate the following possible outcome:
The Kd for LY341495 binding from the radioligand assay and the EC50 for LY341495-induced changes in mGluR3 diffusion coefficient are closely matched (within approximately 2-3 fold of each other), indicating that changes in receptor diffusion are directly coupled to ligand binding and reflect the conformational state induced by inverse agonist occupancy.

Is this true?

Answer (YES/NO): YES